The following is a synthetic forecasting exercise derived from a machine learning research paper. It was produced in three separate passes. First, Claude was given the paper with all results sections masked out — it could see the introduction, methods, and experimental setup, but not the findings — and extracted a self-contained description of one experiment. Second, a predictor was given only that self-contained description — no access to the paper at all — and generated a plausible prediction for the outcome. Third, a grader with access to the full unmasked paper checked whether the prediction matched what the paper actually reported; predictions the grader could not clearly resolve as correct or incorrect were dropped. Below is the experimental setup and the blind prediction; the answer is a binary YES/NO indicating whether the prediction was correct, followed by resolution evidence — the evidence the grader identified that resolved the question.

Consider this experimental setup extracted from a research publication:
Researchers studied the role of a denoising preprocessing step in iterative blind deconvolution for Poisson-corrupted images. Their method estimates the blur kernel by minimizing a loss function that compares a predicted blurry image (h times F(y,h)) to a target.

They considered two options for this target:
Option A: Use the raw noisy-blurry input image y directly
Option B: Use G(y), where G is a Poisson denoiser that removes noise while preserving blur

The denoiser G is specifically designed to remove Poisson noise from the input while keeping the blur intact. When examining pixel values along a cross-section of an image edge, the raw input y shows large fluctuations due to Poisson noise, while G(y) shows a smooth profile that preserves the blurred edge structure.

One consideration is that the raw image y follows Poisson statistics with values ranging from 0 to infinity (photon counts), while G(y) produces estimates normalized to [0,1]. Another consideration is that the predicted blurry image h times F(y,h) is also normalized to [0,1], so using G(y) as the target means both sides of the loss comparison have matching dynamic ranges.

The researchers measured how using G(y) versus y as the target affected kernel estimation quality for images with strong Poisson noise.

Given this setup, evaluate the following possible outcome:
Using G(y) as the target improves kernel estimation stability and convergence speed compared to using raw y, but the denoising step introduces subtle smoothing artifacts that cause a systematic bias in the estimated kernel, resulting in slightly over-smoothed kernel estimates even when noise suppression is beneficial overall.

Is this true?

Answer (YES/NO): NO